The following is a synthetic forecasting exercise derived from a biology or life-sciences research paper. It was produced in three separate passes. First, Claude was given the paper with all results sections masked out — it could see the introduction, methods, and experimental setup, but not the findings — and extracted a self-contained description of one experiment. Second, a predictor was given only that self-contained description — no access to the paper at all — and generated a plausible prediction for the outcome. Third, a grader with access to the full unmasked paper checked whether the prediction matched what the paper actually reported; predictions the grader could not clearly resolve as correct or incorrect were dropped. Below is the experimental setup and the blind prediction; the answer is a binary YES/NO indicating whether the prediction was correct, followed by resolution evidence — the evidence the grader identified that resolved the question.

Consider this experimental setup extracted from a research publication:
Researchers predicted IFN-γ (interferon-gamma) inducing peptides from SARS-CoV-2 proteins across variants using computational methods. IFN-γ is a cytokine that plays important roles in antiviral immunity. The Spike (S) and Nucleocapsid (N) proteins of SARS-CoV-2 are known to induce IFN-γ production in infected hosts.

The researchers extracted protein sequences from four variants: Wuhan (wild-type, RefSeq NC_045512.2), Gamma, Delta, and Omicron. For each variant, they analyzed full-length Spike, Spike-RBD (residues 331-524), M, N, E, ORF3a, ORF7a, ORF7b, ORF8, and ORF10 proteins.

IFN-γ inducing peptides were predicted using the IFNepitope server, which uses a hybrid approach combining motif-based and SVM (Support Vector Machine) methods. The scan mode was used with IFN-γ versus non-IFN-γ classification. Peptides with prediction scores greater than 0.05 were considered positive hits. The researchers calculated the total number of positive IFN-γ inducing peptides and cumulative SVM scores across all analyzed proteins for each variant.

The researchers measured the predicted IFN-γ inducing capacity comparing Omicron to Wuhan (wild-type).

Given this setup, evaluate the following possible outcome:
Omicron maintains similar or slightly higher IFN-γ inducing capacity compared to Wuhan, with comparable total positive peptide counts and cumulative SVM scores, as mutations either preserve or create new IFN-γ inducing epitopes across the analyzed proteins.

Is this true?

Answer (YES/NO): YES